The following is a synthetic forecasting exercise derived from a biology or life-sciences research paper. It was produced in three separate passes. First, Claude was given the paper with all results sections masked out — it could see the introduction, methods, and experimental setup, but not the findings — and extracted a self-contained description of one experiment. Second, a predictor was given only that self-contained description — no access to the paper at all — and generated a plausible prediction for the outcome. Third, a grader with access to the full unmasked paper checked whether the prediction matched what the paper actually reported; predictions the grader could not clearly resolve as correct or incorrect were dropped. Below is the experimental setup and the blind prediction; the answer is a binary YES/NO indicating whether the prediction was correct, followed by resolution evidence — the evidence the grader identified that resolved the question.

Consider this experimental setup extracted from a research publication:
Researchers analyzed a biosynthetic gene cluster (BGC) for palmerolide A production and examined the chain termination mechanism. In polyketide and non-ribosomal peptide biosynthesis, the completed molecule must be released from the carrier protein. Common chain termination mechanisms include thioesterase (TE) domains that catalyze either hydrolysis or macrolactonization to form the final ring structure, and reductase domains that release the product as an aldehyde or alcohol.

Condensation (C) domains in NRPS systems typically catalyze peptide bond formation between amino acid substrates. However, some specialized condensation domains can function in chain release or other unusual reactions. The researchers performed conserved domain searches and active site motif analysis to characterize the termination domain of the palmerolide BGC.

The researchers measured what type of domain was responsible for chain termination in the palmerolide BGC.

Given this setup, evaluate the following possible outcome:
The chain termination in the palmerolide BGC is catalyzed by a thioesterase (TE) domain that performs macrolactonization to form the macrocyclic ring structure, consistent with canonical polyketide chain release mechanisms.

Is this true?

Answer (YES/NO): NO